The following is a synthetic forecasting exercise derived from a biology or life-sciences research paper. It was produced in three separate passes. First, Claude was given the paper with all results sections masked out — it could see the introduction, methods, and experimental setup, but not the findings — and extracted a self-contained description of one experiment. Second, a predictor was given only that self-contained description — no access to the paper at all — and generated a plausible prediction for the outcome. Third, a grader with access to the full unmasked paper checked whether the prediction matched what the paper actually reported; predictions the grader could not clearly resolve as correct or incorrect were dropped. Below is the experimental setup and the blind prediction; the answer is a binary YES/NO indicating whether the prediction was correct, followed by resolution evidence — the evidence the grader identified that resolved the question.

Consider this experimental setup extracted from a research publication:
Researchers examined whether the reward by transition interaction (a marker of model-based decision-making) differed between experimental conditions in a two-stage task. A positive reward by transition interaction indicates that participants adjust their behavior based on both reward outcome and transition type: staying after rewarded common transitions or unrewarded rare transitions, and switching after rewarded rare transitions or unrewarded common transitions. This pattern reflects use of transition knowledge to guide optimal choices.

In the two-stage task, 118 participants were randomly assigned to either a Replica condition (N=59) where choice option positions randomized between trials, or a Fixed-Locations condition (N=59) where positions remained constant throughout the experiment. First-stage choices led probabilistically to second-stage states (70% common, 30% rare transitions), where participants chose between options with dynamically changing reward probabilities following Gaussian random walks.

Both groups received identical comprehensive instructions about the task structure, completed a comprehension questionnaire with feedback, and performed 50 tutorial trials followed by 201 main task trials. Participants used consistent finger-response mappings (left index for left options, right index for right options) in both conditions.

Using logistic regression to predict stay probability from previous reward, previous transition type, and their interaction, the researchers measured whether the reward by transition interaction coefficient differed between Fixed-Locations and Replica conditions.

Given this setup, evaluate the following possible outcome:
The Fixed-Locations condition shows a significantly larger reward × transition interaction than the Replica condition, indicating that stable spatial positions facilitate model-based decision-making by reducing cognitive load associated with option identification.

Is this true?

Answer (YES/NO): NO